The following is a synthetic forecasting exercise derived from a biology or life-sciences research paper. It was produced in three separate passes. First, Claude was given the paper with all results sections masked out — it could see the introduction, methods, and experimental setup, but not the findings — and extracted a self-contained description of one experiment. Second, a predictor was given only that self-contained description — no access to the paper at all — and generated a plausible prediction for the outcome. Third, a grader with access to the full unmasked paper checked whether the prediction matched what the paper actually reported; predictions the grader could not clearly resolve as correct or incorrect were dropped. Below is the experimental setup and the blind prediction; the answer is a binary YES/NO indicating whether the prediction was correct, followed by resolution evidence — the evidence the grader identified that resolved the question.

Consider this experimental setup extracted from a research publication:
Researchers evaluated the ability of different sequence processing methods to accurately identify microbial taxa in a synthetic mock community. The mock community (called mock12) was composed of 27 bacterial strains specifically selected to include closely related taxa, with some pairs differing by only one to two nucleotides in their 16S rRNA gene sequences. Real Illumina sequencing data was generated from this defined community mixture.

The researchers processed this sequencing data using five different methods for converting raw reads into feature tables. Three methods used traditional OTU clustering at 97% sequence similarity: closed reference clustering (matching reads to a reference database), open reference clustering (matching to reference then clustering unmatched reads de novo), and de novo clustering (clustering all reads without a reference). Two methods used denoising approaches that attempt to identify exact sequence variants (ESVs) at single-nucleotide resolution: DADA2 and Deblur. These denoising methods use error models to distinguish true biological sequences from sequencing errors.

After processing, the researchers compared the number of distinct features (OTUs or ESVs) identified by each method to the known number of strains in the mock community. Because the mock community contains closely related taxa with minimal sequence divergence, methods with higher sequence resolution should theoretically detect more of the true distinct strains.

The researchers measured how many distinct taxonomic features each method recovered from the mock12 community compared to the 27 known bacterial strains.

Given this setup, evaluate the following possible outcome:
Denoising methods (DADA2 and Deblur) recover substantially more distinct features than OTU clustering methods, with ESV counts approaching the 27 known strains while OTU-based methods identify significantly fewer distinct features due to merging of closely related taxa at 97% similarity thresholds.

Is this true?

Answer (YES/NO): NO